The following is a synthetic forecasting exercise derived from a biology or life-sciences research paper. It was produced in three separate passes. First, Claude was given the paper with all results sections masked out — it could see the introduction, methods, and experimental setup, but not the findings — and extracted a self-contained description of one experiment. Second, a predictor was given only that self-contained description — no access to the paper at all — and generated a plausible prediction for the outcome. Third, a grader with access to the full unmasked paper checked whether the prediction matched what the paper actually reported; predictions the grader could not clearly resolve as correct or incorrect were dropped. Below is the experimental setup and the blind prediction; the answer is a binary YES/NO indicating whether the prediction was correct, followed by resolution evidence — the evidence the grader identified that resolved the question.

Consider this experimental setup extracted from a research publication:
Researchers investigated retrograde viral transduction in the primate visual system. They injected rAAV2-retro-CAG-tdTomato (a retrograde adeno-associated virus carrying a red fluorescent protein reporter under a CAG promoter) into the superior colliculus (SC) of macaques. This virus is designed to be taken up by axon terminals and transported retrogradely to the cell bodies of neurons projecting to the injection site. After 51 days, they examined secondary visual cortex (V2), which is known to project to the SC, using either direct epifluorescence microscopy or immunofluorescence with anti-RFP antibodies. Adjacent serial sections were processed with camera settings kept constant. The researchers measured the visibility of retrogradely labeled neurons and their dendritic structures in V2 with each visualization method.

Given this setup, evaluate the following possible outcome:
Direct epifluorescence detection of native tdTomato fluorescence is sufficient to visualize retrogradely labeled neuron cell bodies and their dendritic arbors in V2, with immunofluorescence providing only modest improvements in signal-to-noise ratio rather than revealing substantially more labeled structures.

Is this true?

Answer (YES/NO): NO